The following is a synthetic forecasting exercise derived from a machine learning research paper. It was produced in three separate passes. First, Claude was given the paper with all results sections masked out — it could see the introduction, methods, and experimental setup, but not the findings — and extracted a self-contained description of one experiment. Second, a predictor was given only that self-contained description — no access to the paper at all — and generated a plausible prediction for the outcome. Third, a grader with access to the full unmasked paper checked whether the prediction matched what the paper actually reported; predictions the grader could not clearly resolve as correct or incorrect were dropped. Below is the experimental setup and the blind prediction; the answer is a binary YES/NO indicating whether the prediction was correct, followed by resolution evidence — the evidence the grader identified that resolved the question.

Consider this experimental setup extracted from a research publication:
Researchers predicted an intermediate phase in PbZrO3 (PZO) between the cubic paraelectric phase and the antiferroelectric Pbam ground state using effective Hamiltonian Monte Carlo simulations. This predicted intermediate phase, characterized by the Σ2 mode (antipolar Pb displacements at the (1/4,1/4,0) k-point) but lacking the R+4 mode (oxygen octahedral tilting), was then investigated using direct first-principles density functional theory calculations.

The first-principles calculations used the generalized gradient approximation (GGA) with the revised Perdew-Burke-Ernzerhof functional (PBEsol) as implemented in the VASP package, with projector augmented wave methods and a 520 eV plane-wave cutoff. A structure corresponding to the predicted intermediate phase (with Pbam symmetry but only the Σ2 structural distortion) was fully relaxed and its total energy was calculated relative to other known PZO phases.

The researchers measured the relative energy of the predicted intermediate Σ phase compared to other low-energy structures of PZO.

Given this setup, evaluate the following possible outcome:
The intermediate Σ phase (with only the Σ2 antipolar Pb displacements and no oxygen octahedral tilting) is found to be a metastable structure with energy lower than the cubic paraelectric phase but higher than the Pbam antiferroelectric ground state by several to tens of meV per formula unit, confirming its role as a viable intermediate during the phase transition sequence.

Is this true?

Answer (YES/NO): NO